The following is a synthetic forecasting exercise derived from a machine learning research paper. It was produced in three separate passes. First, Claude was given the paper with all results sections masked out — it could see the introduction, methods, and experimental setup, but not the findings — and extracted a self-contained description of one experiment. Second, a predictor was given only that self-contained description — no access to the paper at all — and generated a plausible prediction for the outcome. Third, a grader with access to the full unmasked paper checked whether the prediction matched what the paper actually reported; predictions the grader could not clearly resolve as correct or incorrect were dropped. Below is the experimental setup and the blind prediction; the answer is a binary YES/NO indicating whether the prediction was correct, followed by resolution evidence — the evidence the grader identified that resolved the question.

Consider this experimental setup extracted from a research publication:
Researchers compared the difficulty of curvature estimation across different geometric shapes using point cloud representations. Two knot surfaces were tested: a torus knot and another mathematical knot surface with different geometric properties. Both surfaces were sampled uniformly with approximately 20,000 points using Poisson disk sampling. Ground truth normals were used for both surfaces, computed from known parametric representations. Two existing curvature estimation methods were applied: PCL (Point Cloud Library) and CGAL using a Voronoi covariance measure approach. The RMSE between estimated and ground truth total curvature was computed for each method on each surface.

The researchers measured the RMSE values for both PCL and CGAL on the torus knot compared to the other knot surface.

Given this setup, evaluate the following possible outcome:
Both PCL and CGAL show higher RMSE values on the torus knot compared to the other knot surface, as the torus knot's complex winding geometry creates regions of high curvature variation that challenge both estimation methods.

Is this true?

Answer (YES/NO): NO